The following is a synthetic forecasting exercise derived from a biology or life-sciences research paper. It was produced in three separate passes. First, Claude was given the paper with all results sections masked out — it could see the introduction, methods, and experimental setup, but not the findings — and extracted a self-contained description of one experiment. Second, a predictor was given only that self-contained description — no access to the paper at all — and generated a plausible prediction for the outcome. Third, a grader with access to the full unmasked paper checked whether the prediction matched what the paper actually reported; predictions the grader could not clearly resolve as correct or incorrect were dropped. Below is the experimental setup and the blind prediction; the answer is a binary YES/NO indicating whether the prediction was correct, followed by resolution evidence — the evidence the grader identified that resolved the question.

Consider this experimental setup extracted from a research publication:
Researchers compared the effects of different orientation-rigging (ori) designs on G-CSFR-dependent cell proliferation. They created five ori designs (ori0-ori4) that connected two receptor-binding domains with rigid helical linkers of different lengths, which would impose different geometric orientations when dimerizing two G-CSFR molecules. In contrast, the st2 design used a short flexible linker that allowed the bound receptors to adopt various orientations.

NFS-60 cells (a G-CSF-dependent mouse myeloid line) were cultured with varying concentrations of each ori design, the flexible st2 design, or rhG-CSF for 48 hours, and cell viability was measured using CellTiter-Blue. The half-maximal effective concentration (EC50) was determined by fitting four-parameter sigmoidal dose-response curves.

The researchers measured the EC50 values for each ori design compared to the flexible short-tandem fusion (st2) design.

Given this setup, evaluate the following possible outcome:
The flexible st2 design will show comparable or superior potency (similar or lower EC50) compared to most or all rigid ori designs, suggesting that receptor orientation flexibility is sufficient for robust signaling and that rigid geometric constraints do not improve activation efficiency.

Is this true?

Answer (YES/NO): YES